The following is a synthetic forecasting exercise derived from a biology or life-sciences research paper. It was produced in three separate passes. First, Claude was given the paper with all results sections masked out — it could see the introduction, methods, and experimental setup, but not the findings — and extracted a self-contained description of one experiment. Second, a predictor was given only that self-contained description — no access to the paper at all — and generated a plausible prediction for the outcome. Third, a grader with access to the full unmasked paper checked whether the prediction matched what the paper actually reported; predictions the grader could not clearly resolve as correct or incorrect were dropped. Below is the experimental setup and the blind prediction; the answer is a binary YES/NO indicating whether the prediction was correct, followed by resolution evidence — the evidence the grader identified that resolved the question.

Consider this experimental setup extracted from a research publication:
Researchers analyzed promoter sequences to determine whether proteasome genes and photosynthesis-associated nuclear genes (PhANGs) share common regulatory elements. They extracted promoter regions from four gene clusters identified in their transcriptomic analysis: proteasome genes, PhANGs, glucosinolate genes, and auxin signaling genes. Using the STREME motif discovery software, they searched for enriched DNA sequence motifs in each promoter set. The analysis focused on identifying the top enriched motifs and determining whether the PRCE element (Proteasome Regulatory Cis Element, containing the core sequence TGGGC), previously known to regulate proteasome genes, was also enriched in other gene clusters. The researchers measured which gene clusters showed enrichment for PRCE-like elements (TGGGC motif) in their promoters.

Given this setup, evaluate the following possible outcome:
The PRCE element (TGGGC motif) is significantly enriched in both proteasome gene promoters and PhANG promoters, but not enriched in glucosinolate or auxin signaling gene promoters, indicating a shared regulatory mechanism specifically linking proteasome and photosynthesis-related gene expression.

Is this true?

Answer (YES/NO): YES